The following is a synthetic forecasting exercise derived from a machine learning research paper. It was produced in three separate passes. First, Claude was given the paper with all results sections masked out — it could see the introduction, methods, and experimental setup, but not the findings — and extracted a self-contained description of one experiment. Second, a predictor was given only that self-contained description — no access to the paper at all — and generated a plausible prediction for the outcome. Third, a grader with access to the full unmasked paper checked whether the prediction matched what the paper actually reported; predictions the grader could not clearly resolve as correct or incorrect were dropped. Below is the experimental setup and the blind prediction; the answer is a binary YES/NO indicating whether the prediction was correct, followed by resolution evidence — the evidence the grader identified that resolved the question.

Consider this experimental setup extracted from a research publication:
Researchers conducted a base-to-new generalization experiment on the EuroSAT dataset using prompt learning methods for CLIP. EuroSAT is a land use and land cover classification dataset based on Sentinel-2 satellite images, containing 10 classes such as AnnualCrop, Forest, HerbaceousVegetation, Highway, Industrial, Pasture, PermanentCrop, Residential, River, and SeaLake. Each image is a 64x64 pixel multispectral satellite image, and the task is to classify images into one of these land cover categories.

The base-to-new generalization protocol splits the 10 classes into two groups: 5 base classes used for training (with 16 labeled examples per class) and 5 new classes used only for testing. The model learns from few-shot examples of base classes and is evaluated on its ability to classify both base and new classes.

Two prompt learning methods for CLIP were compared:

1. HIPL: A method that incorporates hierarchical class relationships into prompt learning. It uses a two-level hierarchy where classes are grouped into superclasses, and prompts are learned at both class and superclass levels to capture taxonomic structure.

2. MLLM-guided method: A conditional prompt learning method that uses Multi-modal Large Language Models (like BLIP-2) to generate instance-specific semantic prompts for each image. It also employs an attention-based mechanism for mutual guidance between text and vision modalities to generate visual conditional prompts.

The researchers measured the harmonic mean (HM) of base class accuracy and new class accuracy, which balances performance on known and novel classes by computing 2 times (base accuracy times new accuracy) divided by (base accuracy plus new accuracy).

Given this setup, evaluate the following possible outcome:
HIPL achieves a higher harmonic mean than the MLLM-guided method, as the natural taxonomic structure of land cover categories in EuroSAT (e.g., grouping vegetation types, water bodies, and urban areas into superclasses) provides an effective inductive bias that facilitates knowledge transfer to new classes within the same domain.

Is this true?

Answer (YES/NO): YES